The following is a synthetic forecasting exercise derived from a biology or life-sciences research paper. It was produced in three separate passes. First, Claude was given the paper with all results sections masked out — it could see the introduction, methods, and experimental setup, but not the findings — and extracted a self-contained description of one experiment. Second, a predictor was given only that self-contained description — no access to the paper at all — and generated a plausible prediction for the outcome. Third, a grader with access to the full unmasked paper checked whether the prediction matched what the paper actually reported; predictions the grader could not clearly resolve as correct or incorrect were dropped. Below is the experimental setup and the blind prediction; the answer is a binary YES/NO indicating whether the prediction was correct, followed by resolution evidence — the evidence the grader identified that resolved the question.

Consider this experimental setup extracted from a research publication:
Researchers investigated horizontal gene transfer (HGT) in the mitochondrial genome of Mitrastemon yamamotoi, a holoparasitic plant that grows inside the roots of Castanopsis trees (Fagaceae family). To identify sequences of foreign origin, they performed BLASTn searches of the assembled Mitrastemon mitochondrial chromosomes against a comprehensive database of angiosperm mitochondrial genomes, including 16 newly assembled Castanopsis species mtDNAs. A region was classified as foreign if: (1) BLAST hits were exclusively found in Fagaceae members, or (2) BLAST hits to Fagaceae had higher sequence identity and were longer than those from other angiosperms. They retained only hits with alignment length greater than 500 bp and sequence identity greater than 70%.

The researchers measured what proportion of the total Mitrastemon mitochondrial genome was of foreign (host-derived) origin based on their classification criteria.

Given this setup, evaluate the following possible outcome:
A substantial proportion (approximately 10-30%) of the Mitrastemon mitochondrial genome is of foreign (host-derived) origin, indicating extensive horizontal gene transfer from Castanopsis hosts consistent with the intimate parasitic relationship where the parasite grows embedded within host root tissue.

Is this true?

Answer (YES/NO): NO